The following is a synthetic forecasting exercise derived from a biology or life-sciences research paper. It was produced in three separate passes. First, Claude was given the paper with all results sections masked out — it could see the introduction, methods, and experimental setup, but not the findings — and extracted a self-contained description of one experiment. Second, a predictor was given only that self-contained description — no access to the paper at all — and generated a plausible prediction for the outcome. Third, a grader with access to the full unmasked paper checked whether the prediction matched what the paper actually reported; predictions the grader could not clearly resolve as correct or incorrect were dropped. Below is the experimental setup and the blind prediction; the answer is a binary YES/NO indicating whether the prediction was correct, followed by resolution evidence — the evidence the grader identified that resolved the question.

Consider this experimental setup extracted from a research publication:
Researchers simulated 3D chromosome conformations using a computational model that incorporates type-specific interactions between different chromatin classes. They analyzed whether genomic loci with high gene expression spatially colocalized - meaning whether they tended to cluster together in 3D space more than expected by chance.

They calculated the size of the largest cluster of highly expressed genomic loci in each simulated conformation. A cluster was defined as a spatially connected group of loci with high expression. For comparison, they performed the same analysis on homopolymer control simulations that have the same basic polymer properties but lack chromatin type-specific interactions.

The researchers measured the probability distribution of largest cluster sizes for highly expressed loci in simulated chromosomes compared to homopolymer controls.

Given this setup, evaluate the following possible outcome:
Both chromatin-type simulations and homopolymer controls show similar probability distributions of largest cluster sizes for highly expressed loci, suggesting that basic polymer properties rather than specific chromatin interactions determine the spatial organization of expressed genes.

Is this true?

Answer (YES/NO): NO